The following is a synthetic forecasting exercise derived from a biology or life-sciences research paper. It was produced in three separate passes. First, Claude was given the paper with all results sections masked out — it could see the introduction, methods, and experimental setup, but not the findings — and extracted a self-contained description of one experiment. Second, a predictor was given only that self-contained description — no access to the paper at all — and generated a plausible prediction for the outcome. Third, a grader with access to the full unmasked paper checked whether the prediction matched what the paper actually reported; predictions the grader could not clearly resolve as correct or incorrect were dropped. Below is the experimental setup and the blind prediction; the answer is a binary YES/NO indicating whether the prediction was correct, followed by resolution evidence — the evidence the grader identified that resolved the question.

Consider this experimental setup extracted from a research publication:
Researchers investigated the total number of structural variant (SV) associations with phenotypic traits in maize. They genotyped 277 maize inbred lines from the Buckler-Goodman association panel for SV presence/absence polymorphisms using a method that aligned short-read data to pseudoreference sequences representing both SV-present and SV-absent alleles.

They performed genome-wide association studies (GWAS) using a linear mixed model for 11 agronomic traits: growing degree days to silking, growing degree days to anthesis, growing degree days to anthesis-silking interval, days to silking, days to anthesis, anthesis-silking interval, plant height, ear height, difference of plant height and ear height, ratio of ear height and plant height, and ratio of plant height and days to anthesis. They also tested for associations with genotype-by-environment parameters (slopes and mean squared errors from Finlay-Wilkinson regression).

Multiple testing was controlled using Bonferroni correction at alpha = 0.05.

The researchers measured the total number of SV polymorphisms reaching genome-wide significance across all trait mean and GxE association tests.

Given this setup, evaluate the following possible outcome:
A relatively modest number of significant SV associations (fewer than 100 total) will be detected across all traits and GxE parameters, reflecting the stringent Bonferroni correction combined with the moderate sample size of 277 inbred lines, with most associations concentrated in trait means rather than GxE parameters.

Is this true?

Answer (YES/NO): YES